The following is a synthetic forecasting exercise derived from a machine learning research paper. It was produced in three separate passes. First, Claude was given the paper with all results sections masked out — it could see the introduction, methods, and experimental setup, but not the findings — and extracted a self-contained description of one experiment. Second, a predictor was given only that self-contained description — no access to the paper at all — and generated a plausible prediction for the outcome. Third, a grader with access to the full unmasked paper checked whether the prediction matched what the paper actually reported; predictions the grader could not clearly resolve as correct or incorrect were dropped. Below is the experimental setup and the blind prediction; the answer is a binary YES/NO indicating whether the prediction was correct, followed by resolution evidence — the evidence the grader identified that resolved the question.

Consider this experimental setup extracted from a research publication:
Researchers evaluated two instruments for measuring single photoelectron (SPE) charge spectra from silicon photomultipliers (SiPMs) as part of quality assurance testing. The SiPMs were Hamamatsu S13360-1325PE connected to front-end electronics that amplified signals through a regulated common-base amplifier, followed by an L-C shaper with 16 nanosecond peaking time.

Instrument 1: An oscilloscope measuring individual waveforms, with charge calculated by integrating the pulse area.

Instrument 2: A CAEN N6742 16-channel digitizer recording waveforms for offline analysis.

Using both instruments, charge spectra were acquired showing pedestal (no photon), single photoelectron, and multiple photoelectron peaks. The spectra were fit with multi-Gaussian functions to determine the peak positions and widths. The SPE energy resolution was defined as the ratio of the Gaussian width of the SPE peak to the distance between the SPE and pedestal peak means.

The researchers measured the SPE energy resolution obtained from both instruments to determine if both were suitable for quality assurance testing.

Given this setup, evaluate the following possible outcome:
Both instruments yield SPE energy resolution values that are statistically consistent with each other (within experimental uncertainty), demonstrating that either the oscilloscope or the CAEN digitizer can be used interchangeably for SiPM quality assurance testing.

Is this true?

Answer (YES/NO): NO